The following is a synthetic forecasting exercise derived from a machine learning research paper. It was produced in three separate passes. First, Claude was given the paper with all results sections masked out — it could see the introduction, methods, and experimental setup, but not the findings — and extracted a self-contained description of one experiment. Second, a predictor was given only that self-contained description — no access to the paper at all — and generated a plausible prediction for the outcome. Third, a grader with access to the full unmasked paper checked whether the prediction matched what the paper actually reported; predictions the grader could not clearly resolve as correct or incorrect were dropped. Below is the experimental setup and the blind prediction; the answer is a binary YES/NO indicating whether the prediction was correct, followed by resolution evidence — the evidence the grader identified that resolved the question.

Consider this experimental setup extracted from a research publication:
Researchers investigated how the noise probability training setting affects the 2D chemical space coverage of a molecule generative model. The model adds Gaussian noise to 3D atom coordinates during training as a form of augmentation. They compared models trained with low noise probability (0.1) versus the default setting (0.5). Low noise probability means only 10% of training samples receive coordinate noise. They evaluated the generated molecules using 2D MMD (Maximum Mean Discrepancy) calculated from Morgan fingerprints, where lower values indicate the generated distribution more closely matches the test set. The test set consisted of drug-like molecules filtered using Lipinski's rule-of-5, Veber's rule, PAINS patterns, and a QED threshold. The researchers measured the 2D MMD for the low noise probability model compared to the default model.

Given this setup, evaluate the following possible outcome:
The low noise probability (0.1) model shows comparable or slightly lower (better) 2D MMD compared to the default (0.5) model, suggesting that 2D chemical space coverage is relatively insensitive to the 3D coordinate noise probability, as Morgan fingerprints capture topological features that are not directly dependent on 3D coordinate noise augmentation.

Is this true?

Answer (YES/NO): NO